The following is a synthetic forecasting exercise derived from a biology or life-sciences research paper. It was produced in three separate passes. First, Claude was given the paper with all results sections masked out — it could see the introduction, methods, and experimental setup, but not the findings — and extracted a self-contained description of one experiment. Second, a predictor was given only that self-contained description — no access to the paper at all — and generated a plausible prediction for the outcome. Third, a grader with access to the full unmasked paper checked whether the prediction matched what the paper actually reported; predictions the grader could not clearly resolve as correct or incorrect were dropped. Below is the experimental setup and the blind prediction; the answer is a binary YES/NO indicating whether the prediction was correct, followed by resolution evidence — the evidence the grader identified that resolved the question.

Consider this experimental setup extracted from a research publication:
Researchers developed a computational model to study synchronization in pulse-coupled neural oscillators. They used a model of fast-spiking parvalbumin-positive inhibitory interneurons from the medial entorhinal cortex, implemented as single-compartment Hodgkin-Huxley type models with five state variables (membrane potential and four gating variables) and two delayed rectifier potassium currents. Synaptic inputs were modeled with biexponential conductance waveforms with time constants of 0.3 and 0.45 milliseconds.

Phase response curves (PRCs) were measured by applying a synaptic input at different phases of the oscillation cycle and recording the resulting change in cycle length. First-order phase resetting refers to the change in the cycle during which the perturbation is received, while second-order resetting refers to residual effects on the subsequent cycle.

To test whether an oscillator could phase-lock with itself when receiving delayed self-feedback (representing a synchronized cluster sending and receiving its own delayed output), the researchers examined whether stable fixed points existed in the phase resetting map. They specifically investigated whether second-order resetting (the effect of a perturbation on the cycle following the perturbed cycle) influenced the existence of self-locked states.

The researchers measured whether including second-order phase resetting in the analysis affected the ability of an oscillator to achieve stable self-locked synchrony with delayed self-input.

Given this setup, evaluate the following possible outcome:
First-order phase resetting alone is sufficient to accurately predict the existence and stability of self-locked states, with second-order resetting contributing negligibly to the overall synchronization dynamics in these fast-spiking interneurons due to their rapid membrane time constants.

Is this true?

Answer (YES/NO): NO